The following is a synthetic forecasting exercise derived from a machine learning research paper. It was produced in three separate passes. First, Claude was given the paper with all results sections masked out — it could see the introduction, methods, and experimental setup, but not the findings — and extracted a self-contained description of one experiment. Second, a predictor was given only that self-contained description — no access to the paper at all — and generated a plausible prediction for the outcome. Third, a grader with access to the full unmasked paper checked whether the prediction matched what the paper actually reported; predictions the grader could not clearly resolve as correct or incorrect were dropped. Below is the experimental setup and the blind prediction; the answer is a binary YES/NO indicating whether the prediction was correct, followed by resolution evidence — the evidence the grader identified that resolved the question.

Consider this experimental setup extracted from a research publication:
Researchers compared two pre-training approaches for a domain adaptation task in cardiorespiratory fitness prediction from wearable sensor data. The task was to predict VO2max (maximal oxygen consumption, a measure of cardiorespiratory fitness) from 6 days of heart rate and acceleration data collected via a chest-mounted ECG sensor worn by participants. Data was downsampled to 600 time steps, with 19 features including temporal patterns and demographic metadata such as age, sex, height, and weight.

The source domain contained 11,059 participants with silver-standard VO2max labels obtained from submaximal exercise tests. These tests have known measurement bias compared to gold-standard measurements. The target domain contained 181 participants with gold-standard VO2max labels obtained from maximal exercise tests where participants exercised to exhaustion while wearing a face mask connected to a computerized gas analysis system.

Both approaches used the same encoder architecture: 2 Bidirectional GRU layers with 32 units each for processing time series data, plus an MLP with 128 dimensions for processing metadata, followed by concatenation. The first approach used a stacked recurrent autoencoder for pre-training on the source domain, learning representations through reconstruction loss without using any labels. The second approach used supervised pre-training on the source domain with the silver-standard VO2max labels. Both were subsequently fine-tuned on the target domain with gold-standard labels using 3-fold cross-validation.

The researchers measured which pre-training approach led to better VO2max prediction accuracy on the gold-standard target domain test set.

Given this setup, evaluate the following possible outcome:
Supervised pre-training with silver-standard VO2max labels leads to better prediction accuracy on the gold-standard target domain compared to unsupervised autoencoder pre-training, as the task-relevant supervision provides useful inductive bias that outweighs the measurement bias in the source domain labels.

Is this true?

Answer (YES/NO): YES